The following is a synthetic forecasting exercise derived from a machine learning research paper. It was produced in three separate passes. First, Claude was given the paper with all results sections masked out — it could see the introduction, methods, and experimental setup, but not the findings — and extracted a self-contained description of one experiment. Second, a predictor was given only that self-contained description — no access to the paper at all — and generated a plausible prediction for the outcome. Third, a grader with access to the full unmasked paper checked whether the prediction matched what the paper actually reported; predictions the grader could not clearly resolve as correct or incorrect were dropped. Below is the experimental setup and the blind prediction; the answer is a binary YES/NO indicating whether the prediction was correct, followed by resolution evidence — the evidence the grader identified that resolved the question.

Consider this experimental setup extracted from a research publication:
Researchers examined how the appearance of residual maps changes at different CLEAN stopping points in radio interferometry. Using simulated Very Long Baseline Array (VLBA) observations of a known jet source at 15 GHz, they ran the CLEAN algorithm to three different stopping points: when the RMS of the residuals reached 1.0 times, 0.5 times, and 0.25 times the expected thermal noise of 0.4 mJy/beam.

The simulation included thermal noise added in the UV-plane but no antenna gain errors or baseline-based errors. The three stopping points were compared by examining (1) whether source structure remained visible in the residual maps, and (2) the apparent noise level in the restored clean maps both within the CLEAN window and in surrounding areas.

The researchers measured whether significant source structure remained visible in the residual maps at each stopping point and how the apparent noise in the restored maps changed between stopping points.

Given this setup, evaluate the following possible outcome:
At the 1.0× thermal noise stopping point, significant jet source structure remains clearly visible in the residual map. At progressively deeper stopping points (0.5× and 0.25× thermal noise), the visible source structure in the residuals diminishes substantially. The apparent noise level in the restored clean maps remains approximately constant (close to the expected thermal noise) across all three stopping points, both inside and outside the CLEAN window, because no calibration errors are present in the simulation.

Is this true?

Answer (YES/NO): NO